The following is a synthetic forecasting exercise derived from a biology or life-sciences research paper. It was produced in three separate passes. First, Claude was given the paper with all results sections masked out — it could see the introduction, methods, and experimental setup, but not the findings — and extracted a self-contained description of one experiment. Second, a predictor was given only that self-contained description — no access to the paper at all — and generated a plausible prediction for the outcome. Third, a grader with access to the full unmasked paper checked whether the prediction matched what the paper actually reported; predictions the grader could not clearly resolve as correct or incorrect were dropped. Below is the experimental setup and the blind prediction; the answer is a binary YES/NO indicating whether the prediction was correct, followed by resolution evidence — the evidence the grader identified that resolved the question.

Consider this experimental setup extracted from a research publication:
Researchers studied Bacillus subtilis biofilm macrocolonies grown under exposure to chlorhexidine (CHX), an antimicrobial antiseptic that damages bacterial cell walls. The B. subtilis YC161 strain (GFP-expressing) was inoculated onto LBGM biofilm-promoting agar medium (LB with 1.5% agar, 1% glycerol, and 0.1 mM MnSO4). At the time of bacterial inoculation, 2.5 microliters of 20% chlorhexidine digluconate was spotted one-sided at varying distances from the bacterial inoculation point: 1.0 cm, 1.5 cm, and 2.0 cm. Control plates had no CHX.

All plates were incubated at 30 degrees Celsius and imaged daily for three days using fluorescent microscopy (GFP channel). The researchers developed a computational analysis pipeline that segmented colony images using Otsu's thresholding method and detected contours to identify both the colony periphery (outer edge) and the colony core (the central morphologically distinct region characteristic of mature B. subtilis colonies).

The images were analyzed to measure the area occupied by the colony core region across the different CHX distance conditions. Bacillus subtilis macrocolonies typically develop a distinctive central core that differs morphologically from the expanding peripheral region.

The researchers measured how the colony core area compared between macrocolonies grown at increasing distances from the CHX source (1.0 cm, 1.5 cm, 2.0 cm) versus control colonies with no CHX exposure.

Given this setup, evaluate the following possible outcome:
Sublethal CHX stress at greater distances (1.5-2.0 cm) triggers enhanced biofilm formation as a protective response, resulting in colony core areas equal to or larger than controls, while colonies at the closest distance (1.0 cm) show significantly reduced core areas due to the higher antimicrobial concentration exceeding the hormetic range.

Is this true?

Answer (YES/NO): NO